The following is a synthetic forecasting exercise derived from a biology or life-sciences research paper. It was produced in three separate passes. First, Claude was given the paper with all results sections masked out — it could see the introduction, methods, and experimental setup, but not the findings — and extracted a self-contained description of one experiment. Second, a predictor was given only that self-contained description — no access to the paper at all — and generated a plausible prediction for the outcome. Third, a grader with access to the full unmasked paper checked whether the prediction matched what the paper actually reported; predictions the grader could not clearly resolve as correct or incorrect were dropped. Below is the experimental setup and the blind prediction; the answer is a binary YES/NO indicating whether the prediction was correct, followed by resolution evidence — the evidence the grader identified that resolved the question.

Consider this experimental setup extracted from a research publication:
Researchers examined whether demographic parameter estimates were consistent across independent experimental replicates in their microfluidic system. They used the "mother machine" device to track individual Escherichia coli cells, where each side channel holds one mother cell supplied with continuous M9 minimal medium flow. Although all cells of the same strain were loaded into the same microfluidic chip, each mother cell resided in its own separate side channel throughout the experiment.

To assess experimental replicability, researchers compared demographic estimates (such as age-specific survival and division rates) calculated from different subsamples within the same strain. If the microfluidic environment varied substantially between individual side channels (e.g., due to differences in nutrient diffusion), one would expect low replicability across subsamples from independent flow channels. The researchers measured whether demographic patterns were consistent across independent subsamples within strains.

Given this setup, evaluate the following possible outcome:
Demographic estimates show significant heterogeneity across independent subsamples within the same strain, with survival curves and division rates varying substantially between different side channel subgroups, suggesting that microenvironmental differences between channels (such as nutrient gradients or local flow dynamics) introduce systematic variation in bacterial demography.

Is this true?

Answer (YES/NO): NO